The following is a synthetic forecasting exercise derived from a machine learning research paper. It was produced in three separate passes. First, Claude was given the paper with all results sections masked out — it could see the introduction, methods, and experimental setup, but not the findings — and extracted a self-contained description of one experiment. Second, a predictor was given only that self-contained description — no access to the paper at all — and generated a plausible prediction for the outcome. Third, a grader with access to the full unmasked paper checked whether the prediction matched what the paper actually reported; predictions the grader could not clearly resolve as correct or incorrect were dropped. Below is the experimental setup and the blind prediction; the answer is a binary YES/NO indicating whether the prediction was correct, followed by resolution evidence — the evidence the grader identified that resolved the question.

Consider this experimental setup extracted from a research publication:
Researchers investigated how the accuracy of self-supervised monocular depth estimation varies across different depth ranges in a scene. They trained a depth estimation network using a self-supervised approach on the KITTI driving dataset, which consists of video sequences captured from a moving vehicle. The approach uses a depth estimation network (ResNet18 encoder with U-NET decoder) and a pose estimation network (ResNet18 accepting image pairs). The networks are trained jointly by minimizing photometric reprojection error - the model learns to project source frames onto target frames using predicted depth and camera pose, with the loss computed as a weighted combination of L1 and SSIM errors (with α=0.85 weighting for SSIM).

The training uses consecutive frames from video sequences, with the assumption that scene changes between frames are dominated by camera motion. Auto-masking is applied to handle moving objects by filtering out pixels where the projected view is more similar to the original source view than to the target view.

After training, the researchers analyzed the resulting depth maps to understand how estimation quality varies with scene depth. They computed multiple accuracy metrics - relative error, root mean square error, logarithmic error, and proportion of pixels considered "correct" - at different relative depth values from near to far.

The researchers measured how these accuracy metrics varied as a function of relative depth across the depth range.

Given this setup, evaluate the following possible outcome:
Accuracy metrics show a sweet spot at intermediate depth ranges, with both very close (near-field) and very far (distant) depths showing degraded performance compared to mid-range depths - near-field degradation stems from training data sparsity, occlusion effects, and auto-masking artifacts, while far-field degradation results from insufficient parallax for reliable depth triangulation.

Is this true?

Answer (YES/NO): NO